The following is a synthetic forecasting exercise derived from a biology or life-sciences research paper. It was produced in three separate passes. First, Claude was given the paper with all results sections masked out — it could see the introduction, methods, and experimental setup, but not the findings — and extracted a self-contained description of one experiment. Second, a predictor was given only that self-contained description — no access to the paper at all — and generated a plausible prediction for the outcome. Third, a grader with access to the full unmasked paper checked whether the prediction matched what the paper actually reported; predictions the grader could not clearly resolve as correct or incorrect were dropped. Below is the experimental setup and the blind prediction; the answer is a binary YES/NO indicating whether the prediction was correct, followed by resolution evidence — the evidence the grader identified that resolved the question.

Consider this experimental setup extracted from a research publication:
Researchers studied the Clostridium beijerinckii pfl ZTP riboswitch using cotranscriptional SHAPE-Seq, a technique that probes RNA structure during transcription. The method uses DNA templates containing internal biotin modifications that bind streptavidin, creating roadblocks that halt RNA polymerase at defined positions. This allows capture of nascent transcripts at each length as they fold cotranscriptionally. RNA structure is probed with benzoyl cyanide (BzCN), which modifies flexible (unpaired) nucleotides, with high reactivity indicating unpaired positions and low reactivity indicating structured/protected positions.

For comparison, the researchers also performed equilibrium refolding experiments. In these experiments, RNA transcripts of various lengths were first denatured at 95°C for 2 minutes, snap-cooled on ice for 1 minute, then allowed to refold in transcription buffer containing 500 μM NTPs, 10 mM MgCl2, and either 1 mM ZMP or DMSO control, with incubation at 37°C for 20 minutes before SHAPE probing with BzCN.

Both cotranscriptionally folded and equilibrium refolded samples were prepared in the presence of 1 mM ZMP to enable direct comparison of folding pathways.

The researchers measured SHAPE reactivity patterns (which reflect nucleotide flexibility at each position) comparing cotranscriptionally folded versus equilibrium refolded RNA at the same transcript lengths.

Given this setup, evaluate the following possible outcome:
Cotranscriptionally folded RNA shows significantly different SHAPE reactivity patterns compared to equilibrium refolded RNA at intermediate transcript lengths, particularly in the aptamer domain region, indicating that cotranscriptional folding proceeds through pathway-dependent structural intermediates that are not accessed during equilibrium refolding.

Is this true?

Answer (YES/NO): NO